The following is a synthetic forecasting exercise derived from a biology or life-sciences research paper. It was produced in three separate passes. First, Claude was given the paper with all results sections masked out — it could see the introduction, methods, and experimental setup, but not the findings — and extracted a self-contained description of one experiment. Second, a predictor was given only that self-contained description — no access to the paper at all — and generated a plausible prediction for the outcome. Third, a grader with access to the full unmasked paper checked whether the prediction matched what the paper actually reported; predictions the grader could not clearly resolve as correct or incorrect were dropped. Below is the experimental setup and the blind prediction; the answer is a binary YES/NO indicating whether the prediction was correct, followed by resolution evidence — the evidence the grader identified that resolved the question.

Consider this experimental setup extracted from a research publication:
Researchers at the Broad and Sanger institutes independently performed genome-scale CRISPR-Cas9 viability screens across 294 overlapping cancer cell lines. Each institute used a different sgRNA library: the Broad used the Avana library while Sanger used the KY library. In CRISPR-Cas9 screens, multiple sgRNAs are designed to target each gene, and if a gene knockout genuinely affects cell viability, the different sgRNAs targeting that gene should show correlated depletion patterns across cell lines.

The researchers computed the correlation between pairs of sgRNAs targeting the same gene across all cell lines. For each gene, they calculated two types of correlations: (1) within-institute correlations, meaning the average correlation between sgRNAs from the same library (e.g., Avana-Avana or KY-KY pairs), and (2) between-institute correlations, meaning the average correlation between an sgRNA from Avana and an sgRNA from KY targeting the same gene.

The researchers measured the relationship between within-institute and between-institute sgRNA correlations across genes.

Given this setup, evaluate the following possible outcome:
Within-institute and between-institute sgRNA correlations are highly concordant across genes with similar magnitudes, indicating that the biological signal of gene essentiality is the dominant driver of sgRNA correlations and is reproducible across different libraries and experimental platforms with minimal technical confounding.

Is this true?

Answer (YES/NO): NO